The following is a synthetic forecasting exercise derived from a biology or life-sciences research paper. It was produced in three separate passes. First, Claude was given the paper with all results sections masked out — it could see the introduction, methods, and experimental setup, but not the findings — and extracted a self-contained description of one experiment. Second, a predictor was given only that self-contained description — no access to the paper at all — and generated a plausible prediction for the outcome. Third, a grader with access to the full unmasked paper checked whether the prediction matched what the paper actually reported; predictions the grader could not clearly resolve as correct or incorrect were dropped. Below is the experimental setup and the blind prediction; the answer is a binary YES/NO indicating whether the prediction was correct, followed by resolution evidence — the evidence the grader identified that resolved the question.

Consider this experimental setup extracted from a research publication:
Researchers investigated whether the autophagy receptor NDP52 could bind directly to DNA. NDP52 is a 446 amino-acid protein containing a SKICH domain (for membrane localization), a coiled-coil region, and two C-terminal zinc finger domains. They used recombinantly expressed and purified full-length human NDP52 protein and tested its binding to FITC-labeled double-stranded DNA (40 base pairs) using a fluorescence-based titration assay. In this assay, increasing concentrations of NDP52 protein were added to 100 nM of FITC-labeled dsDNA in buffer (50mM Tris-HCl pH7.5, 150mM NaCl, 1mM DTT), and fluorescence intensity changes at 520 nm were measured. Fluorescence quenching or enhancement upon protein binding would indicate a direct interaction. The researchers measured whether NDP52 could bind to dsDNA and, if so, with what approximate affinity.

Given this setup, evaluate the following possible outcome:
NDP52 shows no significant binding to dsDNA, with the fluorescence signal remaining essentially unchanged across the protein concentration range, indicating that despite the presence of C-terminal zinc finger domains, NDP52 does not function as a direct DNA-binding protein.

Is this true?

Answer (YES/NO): NO